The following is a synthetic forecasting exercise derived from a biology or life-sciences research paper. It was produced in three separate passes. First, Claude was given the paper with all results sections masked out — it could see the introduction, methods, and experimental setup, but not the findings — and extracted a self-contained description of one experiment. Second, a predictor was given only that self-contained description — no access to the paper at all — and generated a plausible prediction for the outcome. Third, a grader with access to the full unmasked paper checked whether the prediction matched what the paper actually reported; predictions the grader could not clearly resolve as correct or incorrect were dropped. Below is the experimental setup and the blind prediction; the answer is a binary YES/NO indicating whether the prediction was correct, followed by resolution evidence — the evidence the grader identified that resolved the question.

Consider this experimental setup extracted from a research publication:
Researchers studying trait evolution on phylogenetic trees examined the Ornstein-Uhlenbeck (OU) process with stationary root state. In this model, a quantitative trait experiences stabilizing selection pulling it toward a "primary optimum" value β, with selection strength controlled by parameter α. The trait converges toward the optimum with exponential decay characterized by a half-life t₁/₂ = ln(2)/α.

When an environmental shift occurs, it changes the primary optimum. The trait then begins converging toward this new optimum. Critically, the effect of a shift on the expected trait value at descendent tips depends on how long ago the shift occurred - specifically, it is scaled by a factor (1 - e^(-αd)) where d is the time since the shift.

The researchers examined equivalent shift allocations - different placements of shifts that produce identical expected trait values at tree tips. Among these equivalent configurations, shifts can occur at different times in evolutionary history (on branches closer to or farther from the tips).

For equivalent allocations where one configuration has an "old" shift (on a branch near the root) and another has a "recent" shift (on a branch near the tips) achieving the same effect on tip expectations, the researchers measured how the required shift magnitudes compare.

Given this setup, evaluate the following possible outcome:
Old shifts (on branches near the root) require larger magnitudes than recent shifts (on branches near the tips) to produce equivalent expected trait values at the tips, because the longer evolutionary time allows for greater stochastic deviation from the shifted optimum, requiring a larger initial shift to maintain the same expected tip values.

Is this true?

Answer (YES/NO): NO